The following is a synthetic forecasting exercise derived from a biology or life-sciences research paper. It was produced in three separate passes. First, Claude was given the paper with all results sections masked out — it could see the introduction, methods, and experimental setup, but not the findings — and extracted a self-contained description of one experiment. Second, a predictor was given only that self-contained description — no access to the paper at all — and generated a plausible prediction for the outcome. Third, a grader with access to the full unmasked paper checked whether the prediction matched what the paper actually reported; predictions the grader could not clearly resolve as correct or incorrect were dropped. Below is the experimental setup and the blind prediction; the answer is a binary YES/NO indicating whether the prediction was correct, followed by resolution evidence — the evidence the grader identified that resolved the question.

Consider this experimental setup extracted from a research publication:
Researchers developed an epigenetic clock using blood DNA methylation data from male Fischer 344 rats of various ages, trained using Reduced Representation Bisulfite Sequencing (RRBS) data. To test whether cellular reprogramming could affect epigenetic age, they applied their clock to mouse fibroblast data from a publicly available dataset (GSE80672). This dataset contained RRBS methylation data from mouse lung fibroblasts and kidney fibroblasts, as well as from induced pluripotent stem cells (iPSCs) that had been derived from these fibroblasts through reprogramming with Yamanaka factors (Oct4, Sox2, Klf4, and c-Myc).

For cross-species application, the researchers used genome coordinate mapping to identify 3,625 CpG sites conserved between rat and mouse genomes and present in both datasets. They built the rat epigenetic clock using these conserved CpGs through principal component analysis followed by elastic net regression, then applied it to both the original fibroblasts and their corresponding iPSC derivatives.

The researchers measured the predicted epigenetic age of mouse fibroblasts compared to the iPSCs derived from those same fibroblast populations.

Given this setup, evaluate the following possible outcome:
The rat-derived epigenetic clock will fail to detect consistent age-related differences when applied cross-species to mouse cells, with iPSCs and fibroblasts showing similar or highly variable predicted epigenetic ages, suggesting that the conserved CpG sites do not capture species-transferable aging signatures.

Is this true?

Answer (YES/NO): NO